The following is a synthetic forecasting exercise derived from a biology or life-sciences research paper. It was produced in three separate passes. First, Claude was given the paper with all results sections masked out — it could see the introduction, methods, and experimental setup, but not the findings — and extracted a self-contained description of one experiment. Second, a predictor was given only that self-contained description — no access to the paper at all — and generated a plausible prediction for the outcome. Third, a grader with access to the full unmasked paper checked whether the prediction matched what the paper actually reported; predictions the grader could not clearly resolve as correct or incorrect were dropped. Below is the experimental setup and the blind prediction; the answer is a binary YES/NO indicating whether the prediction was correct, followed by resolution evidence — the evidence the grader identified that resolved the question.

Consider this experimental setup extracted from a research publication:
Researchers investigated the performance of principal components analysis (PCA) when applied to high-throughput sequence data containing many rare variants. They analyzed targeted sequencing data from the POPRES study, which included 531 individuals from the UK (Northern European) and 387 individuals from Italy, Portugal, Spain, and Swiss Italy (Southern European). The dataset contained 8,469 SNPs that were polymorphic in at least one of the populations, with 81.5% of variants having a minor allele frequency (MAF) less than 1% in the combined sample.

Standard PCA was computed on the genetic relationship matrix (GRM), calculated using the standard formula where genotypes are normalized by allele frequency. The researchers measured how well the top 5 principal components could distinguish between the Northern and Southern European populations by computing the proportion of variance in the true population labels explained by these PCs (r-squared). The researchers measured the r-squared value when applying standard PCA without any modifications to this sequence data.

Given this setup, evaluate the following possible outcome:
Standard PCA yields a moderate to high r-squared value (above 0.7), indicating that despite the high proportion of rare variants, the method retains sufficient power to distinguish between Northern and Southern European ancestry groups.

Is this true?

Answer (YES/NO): NO